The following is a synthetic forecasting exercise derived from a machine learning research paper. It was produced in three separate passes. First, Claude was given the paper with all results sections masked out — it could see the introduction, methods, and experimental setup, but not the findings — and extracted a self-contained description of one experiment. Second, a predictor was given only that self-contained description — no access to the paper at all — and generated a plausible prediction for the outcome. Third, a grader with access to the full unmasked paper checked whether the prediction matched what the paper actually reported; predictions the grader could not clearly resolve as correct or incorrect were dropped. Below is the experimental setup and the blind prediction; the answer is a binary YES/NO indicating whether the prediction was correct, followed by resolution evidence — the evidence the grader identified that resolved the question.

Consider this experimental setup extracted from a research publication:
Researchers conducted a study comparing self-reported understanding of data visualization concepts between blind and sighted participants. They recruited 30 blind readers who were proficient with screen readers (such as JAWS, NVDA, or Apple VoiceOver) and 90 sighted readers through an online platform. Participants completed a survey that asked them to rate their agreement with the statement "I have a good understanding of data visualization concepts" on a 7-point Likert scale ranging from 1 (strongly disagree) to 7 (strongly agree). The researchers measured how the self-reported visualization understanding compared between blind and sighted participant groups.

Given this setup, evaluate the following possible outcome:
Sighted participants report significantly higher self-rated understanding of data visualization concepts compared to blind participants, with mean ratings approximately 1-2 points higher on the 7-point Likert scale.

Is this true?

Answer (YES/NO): NO